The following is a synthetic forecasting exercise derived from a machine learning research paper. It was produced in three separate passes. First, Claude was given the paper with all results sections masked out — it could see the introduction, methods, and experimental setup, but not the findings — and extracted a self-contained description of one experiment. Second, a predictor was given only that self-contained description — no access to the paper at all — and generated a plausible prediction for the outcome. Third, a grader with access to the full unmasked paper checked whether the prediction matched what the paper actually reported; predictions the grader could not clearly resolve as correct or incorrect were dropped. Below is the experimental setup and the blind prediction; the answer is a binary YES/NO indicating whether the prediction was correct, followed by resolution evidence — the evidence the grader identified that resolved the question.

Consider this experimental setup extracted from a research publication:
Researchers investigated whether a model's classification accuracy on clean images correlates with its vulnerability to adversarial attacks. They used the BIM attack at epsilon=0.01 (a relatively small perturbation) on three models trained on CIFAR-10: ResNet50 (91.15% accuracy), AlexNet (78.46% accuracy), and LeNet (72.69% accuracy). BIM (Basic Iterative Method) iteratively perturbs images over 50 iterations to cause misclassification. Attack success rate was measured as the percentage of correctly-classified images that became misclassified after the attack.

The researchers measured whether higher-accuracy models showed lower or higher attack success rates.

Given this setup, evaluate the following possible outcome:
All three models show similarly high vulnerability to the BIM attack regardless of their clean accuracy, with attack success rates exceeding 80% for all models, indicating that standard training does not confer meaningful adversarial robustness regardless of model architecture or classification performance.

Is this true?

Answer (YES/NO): NO